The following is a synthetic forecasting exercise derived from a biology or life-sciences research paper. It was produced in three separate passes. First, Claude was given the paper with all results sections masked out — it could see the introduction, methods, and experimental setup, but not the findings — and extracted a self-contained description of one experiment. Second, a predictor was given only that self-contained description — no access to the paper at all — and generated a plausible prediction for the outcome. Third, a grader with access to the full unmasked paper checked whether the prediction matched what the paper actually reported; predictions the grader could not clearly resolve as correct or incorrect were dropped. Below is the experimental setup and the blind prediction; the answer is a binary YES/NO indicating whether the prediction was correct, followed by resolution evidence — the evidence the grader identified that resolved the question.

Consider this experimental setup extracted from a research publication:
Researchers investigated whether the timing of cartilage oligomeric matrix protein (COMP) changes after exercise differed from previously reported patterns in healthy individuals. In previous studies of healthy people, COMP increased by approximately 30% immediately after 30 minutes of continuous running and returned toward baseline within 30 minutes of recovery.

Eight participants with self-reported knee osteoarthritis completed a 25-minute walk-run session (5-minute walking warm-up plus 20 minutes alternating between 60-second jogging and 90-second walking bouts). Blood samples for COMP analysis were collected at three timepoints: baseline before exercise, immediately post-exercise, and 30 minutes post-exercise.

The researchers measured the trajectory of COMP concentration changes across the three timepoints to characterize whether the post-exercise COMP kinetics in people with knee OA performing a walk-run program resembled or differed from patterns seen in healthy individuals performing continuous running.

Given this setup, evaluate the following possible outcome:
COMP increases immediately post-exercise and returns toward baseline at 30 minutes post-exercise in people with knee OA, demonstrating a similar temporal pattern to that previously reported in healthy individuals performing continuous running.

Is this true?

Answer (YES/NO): NO